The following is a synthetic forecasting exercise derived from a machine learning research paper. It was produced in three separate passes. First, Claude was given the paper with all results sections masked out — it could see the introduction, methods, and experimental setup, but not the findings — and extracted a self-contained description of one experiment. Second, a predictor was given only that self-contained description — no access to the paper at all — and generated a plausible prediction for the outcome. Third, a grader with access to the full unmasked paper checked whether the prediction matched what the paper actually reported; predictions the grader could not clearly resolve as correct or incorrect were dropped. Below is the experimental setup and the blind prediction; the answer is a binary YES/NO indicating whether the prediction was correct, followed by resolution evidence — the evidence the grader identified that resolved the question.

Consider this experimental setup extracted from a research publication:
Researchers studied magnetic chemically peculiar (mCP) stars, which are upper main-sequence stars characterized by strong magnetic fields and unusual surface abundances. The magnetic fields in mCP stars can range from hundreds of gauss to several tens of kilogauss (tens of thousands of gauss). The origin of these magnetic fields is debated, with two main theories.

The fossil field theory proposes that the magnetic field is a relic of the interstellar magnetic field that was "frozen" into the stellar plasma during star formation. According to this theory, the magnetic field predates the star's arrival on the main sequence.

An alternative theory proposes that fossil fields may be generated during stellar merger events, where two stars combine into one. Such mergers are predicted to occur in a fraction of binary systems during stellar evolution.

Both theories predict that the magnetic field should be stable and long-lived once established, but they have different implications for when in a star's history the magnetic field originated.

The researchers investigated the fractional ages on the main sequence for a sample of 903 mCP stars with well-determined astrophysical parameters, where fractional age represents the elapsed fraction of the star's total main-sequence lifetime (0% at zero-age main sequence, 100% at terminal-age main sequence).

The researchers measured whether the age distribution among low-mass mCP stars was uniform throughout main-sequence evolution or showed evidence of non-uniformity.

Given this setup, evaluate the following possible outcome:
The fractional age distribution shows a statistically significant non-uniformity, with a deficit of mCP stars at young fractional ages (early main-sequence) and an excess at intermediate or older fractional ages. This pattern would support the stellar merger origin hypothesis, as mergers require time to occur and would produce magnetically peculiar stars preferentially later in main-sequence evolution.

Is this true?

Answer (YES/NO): NO